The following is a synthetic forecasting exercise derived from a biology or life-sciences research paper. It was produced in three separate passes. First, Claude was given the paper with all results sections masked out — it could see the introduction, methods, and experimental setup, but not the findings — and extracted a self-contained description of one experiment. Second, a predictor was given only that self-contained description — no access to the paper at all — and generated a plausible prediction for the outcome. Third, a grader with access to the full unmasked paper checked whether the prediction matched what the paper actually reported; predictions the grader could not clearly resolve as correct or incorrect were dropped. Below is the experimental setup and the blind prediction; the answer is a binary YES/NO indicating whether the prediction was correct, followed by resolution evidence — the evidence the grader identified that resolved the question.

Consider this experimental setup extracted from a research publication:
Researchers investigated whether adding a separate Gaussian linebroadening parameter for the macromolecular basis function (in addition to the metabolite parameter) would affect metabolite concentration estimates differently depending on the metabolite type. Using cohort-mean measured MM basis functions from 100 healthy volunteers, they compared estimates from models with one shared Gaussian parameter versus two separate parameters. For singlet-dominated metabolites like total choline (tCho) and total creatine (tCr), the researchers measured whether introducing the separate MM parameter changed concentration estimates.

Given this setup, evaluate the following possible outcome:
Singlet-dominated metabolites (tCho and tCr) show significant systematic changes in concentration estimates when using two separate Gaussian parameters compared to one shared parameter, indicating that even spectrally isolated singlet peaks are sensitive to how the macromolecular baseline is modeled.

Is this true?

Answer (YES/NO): NO